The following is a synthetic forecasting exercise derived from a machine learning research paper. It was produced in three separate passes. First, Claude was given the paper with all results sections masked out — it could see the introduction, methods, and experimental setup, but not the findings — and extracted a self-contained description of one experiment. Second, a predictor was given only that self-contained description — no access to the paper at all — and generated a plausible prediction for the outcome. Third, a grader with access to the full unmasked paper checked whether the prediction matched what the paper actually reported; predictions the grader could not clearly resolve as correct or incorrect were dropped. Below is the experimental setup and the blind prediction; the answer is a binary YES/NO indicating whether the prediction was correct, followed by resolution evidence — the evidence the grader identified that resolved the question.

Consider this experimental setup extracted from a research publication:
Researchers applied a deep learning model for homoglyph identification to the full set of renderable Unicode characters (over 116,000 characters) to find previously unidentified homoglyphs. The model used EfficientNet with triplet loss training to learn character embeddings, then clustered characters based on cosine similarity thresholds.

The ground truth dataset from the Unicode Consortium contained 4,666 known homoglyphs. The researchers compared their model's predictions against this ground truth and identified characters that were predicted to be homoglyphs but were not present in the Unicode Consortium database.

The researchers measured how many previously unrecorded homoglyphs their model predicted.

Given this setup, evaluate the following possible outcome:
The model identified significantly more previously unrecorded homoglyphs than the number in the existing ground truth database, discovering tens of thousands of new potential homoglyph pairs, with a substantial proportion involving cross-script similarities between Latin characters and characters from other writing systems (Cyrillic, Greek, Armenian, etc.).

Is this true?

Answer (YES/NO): NO